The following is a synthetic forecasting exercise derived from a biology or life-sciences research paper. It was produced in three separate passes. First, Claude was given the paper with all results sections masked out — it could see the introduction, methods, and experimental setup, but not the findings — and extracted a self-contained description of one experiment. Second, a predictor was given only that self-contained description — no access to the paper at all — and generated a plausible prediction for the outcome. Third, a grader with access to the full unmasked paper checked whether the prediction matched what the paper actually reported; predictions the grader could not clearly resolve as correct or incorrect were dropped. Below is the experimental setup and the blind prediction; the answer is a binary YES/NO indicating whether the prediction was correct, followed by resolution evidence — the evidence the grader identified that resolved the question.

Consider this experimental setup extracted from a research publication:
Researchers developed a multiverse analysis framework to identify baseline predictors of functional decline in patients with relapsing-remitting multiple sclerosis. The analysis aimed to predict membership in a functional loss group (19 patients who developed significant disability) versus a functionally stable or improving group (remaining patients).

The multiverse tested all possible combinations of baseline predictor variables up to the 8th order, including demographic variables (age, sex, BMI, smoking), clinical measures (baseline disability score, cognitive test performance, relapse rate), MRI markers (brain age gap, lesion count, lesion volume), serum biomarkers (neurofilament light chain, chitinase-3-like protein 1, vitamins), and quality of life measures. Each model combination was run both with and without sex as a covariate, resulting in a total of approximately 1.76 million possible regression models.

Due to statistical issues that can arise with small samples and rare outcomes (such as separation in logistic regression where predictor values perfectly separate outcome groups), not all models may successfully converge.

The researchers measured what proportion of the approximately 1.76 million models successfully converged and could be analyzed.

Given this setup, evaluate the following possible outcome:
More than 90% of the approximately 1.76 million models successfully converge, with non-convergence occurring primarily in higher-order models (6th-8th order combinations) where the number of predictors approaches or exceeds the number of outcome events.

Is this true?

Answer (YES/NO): NO